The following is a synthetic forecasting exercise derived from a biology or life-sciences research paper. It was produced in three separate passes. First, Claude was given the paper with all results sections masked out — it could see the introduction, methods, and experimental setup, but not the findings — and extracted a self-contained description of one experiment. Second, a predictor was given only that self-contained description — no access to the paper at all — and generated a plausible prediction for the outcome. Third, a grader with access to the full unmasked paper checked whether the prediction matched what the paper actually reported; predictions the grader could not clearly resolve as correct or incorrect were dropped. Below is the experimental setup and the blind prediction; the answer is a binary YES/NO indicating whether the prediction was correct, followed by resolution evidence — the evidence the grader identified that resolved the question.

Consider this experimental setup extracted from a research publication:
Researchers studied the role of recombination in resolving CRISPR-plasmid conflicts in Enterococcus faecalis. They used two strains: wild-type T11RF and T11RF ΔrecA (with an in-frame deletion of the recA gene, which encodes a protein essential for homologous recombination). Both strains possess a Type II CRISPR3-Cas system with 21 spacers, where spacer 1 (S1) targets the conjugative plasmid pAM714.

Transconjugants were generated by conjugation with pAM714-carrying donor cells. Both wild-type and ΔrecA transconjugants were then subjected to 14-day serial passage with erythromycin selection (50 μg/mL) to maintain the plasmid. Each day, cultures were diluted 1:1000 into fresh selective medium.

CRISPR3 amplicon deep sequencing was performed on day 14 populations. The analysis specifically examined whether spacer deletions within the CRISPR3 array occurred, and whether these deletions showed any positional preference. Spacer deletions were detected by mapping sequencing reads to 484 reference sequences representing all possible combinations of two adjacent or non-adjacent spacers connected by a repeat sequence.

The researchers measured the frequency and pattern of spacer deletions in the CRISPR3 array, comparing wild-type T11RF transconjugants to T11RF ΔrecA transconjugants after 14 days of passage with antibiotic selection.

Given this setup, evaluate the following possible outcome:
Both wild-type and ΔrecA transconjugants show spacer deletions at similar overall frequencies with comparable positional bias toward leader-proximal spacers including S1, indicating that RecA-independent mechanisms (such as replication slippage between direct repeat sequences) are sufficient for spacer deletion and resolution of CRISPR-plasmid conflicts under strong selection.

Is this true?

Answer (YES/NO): NO